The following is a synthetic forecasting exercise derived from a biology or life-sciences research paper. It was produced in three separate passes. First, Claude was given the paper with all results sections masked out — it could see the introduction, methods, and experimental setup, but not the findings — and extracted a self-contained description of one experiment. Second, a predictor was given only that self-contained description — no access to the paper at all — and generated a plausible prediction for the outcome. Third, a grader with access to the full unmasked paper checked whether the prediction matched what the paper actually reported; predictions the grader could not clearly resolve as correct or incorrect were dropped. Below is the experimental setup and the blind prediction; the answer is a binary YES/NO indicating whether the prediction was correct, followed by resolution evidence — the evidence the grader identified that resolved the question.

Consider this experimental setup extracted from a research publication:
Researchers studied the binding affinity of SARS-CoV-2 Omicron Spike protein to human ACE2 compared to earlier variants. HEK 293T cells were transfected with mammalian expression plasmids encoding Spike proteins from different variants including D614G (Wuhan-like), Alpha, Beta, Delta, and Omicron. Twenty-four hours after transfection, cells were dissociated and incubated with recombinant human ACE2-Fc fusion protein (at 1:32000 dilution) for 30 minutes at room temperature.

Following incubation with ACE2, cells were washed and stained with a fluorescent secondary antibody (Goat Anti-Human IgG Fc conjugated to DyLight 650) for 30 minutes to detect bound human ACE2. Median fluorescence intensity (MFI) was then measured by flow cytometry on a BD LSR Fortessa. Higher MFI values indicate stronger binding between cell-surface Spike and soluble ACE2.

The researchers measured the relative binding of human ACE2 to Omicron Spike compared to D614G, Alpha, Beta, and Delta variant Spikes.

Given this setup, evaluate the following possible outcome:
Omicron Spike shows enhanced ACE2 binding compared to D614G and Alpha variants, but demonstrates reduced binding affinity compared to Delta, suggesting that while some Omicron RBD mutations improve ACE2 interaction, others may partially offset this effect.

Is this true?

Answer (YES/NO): NO